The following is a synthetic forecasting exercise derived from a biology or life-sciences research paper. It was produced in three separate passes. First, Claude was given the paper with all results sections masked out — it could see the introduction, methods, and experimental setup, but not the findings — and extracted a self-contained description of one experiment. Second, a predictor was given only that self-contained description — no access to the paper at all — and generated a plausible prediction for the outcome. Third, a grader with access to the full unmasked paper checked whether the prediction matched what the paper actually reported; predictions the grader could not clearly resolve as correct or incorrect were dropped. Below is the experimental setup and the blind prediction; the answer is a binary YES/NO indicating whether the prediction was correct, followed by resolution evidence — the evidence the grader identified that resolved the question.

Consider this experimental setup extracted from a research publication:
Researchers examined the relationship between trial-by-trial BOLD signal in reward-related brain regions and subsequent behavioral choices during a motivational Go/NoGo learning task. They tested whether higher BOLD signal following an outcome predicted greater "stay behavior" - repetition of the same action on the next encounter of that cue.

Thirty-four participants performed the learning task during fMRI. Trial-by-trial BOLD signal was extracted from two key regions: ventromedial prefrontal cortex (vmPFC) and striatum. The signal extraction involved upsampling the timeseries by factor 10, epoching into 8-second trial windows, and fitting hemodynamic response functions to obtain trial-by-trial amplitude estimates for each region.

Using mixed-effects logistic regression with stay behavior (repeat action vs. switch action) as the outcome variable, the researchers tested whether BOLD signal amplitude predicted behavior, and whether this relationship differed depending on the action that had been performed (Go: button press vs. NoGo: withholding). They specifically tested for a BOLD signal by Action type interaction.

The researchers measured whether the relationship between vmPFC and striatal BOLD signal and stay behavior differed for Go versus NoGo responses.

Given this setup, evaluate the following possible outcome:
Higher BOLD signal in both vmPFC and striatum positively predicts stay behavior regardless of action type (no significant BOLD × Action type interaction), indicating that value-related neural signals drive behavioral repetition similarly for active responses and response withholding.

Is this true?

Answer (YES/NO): NO